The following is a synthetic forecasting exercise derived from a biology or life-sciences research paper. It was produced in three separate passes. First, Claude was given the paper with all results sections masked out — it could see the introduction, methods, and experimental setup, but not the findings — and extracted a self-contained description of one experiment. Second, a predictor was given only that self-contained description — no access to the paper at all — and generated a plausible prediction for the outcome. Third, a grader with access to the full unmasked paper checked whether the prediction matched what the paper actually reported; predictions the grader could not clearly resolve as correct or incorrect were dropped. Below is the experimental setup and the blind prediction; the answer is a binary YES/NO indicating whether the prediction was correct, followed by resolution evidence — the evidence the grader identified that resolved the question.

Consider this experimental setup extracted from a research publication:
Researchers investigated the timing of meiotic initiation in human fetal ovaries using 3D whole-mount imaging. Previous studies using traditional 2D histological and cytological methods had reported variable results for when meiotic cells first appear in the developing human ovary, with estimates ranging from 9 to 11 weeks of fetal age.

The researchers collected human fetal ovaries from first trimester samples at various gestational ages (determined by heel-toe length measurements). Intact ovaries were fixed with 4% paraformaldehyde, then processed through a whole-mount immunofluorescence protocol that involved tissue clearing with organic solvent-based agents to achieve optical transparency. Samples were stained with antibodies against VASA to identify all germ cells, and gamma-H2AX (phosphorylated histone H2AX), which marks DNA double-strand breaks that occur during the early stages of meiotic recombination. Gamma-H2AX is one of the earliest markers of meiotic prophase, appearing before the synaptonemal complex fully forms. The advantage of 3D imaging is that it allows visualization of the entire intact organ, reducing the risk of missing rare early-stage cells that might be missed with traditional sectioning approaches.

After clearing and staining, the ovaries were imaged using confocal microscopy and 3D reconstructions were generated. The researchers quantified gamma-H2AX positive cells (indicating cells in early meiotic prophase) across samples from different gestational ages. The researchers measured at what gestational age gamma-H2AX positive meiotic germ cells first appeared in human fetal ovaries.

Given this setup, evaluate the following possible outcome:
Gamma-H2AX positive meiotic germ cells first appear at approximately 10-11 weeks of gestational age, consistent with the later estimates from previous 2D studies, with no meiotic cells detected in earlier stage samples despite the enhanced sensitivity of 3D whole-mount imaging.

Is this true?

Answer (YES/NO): NO